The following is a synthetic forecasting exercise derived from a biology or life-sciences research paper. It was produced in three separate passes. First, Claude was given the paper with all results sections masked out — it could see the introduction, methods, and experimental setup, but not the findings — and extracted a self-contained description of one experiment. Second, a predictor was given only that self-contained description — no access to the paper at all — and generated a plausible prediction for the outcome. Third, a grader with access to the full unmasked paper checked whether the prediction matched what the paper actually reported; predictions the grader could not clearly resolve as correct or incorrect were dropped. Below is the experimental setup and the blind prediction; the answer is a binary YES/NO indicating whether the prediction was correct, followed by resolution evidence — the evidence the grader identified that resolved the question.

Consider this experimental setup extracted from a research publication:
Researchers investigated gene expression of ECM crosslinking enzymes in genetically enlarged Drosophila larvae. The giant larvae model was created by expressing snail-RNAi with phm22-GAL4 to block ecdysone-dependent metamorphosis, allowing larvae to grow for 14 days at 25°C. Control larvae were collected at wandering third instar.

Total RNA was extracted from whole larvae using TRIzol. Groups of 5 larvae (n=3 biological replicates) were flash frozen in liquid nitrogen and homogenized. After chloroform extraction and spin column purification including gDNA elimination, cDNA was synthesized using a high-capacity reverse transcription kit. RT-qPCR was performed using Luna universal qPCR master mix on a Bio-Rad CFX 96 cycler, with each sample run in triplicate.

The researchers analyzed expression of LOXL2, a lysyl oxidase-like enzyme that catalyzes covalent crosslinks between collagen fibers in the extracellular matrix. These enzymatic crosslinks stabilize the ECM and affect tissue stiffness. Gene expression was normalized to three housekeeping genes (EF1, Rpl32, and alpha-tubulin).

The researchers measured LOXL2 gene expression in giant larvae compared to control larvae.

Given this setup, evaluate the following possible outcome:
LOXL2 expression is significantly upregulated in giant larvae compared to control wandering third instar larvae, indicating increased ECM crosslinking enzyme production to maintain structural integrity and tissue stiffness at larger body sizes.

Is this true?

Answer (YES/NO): YES